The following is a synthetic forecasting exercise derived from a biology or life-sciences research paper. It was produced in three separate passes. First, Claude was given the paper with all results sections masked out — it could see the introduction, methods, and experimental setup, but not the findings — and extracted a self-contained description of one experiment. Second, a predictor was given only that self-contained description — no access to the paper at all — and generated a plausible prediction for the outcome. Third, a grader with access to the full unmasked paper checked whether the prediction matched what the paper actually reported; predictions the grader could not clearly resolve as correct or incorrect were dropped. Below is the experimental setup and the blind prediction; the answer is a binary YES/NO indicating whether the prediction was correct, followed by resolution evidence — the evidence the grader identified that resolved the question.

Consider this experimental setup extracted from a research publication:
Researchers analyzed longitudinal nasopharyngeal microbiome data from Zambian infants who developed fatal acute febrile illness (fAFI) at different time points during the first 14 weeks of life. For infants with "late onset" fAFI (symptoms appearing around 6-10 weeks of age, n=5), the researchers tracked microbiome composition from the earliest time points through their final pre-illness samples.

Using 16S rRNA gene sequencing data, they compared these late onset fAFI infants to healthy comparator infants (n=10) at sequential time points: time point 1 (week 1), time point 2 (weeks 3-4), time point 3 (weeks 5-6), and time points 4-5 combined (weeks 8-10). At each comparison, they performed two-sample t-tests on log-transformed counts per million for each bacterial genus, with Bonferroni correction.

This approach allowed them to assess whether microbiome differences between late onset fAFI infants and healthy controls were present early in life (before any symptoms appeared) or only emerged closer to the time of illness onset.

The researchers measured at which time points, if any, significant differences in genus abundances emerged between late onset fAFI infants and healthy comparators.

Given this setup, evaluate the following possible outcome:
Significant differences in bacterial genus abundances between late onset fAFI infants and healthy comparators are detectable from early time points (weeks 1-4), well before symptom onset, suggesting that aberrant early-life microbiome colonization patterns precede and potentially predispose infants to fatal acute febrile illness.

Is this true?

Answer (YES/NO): YES